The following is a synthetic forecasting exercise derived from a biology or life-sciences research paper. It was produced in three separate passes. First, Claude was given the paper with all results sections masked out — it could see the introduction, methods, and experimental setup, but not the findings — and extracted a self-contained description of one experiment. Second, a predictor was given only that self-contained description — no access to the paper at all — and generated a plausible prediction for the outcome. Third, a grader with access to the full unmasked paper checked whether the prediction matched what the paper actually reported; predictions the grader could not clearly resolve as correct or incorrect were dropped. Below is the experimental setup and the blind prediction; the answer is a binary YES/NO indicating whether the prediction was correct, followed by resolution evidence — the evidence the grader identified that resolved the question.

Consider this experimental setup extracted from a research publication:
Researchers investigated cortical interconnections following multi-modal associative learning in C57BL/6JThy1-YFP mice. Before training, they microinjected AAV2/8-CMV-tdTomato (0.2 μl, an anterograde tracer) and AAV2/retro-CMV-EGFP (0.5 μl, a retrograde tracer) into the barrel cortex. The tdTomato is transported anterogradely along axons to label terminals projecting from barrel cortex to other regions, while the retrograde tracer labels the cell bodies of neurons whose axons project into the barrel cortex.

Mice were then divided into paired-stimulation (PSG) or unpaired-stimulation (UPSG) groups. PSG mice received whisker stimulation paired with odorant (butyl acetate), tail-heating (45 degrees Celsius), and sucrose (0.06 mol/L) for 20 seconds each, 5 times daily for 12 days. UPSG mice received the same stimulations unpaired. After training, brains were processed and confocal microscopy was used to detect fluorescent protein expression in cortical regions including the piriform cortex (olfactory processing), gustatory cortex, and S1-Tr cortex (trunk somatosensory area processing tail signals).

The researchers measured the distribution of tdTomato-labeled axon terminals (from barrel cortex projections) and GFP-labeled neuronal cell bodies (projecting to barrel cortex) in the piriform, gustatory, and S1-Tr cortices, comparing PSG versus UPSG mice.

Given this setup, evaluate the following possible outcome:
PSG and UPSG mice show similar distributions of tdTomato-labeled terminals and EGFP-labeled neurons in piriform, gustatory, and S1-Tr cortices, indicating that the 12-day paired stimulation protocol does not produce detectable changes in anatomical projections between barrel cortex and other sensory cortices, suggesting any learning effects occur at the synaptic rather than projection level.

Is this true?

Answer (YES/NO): NO